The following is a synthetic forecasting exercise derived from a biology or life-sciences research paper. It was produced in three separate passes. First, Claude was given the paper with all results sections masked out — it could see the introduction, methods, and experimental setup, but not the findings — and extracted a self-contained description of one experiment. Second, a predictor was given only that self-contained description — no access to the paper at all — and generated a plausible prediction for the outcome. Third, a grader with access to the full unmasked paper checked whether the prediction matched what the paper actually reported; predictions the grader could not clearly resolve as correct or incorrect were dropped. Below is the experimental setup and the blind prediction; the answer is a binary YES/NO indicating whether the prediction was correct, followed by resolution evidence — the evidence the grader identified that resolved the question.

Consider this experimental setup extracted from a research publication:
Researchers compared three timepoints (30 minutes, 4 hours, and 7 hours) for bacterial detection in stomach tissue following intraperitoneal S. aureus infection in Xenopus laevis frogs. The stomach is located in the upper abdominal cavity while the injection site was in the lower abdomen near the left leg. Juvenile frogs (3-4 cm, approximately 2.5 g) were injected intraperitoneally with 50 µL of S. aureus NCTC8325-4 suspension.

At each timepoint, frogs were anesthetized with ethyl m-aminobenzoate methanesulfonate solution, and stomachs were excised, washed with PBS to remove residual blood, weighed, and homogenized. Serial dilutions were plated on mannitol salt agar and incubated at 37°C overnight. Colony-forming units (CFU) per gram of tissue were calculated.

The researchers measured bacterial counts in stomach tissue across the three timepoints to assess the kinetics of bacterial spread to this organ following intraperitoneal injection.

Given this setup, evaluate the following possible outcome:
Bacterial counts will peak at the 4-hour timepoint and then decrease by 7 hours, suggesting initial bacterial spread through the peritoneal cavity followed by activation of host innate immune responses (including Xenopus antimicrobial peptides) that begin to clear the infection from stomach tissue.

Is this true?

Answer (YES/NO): NO